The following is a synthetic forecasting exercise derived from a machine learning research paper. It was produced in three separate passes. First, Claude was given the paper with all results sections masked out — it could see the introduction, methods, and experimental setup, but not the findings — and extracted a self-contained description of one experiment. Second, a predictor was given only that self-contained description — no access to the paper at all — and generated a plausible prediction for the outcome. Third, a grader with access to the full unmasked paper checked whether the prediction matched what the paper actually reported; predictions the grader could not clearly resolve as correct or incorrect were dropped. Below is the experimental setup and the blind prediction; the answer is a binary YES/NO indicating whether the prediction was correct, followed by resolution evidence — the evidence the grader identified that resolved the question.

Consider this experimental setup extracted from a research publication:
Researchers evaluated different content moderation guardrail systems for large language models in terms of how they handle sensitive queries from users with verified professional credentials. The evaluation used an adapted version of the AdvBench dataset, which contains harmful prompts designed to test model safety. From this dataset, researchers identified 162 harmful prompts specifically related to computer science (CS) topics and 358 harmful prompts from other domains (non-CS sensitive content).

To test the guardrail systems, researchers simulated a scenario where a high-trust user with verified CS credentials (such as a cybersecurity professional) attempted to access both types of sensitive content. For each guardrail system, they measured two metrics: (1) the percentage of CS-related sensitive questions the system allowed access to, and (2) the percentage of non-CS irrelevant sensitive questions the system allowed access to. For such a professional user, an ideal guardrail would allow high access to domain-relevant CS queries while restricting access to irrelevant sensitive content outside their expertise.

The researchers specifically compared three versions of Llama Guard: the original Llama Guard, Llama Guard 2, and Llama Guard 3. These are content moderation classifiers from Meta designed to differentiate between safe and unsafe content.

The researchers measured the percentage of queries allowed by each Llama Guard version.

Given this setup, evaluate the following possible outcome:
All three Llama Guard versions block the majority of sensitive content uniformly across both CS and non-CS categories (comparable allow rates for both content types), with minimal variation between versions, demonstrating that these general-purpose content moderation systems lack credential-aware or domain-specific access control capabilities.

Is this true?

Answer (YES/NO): NO